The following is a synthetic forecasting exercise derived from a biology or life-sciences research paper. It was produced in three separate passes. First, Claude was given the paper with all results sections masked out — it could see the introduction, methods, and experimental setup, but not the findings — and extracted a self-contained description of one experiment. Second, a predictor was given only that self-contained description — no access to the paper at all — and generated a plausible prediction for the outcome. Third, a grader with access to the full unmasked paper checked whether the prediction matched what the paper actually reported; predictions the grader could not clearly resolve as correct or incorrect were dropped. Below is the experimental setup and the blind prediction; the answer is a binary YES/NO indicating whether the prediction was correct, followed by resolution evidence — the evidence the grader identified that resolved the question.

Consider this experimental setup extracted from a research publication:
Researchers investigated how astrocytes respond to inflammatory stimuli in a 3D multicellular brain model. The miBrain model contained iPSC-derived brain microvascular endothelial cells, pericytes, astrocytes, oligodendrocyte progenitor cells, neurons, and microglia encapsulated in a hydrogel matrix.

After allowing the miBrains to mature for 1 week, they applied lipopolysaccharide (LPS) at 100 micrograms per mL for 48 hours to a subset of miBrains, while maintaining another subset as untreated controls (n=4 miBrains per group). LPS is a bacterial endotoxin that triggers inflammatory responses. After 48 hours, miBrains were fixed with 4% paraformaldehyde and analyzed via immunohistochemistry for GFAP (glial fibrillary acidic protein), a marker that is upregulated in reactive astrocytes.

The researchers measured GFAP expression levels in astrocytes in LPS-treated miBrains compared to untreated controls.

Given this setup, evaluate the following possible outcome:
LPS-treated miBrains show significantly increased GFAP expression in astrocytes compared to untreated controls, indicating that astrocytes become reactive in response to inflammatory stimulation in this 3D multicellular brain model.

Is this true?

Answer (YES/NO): YES